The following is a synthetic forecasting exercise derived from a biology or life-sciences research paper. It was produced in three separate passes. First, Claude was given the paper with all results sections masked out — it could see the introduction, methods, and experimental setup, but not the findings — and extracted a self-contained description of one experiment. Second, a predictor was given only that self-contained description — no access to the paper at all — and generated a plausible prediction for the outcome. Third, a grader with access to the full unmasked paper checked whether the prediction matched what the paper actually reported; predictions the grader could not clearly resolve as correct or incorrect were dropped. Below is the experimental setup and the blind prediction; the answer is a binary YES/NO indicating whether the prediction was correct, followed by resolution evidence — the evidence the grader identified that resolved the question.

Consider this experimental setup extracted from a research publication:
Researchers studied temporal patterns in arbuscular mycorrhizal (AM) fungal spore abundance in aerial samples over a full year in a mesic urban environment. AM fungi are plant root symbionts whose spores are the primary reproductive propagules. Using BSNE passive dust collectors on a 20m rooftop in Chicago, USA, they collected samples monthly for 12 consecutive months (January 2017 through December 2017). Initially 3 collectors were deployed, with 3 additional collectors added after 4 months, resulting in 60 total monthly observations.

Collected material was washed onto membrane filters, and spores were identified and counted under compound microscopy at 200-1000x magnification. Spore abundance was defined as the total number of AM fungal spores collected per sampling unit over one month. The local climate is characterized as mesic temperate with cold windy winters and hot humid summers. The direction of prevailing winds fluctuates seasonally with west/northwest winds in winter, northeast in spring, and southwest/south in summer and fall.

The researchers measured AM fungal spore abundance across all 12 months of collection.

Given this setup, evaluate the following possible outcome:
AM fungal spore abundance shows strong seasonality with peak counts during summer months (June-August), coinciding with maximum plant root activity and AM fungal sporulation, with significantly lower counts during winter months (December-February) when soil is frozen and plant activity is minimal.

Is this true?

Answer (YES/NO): NO